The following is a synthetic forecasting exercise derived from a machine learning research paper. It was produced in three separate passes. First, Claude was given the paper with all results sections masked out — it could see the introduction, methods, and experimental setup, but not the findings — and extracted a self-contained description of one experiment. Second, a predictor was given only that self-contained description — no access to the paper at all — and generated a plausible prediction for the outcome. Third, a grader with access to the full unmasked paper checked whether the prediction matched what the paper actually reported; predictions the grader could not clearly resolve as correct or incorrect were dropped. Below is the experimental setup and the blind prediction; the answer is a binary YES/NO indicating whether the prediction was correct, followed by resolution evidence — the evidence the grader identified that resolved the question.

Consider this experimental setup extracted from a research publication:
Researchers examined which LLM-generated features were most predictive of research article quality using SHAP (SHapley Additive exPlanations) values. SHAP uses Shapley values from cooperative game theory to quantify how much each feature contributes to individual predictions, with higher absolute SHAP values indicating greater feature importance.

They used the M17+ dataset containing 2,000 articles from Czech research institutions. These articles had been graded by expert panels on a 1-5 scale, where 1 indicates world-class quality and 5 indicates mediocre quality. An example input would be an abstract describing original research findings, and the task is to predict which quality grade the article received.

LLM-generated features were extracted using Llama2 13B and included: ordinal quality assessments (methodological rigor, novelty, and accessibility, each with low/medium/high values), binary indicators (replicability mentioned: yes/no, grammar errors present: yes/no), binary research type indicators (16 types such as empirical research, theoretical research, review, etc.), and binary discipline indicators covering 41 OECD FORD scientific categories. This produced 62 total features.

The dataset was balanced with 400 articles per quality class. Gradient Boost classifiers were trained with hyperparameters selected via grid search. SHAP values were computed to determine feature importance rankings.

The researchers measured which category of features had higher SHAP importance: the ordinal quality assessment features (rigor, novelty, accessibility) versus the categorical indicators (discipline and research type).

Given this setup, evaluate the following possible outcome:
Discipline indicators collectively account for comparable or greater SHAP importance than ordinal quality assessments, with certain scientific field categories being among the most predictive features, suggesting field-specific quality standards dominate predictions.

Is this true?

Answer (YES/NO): NO